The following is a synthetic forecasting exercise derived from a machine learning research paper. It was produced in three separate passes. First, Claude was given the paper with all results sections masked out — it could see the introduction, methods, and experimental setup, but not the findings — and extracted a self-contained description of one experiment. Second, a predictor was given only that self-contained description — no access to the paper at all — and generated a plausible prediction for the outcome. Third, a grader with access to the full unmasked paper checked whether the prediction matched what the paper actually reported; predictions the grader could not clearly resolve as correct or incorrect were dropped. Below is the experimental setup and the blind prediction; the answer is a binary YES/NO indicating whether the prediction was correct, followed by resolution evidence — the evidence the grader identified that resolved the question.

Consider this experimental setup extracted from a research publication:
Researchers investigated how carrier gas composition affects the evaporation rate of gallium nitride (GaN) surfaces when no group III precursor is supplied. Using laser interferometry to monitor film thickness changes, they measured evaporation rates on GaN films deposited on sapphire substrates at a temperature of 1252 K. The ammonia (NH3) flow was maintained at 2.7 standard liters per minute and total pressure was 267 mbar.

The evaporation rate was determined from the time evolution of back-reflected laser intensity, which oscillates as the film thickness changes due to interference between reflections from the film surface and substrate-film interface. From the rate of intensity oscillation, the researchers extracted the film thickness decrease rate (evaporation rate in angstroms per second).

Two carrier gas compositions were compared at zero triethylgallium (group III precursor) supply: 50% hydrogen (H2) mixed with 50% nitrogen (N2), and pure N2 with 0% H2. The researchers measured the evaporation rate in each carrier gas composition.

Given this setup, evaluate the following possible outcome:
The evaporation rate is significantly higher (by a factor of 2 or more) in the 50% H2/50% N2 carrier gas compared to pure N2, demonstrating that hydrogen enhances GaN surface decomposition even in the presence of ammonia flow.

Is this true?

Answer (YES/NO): YES